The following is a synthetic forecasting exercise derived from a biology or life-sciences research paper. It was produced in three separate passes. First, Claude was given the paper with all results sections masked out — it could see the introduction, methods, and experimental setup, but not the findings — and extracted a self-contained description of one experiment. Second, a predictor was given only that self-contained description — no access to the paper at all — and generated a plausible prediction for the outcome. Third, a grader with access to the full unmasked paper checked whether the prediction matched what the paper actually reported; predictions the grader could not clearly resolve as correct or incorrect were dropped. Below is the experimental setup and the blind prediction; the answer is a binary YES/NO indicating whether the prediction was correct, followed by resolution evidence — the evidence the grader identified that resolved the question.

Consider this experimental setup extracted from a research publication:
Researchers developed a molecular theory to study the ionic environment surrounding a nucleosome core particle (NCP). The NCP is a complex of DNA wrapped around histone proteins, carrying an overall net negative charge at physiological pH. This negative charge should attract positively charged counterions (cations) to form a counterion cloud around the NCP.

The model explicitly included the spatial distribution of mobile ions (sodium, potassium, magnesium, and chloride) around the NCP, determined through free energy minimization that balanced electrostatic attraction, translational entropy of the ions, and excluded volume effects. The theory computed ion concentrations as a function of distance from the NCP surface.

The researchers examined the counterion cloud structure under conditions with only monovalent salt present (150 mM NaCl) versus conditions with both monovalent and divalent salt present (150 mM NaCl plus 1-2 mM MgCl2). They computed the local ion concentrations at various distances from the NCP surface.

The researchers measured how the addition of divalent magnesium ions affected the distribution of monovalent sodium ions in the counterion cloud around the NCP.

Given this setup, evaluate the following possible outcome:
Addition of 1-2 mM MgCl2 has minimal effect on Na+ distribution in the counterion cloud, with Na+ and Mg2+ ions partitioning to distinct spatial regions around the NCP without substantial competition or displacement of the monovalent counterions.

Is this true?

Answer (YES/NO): NO